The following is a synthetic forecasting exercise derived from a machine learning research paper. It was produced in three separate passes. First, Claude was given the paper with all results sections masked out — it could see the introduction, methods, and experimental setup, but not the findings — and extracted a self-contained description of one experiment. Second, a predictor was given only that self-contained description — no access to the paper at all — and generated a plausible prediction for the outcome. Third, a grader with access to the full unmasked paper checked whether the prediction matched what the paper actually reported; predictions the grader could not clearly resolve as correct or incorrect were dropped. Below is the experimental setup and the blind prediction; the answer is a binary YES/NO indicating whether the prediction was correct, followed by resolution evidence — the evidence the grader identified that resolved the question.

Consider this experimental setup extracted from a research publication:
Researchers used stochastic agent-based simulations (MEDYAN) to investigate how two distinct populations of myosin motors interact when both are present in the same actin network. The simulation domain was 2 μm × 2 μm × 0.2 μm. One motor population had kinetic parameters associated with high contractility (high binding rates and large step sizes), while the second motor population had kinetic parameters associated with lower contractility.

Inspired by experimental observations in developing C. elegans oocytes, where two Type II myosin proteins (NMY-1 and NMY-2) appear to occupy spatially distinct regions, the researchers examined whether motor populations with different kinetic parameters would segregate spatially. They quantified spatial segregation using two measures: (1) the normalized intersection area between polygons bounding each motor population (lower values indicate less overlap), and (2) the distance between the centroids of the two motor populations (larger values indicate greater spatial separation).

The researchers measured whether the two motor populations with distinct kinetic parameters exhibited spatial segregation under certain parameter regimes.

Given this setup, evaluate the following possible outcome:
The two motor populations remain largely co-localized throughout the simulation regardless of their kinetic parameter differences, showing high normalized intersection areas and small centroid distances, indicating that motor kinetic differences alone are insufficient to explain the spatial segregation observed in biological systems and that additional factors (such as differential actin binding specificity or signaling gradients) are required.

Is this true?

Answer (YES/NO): NO